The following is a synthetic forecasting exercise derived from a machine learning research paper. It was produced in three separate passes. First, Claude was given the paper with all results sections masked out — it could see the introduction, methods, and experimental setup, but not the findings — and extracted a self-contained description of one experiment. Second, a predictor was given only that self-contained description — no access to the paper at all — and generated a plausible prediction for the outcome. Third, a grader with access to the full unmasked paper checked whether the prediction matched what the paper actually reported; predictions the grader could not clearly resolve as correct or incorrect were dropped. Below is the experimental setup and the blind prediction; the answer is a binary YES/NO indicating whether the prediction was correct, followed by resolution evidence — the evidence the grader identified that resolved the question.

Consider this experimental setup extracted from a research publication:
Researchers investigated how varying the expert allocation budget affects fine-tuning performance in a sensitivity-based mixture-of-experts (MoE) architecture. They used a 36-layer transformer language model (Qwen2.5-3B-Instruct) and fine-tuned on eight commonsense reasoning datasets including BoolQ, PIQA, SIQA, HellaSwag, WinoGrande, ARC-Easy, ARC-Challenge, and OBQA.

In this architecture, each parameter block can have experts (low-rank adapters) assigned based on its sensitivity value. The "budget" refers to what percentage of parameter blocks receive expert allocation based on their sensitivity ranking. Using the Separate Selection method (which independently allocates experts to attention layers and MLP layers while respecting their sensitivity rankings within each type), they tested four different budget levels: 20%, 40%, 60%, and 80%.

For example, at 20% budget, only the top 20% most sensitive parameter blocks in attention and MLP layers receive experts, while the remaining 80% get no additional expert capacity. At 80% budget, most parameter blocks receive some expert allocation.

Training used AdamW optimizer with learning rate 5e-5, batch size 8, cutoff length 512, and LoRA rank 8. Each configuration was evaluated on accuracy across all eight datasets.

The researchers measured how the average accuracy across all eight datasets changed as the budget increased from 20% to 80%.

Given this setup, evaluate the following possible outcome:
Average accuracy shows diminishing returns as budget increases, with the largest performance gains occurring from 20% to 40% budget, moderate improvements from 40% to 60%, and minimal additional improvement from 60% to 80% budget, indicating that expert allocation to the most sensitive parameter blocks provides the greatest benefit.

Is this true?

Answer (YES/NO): NO